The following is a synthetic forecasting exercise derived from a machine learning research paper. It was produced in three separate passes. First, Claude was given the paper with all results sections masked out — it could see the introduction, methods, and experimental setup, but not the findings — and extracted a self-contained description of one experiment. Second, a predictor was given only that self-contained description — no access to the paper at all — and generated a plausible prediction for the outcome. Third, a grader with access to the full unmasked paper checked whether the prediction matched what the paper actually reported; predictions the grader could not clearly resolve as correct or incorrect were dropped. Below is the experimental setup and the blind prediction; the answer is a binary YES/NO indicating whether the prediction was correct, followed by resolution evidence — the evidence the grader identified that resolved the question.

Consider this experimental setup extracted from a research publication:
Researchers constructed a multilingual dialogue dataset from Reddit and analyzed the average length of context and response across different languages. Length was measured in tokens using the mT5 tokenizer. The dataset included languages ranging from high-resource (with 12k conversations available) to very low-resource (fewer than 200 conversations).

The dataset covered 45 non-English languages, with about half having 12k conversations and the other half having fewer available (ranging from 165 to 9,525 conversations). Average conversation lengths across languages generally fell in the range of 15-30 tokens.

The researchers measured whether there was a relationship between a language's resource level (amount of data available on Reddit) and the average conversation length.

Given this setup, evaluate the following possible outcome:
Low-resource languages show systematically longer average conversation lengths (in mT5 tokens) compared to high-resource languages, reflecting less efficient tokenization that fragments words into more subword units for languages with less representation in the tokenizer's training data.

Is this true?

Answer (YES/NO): NO